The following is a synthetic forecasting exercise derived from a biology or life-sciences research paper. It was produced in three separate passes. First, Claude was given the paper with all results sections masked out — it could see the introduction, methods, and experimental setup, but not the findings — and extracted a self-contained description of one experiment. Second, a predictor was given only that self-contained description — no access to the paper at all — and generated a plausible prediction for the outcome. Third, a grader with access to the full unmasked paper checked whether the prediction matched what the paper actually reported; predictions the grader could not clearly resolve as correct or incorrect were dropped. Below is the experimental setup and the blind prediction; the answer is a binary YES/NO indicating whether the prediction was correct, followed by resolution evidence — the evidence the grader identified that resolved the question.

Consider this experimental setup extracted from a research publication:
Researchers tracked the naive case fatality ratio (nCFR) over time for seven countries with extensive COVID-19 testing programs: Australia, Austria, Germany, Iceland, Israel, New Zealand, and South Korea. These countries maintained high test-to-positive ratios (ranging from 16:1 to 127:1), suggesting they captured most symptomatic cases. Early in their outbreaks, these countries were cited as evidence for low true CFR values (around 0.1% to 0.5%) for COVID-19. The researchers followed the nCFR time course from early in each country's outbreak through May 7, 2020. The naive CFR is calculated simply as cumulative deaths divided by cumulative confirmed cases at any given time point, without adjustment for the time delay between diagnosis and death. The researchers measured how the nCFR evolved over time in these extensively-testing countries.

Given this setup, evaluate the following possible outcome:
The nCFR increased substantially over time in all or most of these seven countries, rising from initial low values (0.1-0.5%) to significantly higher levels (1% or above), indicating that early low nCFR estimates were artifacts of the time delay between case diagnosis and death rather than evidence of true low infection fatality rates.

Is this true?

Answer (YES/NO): YES